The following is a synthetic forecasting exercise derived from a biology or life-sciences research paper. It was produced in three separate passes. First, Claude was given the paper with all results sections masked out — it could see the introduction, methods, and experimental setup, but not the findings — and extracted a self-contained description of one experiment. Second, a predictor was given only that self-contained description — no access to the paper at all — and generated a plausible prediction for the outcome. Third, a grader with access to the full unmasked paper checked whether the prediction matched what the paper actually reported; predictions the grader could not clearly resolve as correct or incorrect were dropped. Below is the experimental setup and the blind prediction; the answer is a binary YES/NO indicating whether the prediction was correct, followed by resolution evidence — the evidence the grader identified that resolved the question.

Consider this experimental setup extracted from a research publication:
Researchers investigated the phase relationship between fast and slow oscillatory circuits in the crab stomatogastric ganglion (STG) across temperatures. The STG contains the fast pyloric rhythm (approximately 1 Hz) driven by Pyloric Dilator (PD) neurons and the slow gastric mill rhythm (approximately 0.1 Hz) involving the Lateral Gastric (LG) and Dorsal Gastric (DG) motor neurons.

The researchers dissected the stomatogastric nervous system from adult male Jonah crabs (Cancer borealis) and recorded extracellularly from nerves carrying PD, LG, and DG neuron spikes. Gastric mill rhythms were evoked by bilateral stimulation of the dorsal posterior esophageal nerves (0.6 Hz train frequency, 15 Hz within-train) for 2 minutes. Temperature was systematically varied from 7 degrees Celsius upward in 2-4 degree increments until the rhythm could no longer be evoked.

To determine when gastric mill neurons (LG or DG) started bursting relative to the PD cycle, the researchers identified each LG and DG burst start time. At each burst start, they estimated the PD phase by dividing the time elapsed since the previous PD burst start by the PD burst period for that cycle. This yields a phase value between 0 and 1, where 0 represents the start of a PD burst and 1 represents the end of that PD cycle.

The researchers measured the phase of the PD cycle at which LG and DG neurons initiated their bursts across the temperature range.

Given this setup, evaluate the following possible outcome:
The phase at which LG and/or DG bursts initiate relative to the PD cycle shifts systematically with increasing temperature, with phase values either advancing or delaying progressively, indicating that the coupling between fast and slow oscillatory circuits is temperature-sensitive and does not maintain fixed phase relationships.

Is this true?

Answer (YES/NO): NO